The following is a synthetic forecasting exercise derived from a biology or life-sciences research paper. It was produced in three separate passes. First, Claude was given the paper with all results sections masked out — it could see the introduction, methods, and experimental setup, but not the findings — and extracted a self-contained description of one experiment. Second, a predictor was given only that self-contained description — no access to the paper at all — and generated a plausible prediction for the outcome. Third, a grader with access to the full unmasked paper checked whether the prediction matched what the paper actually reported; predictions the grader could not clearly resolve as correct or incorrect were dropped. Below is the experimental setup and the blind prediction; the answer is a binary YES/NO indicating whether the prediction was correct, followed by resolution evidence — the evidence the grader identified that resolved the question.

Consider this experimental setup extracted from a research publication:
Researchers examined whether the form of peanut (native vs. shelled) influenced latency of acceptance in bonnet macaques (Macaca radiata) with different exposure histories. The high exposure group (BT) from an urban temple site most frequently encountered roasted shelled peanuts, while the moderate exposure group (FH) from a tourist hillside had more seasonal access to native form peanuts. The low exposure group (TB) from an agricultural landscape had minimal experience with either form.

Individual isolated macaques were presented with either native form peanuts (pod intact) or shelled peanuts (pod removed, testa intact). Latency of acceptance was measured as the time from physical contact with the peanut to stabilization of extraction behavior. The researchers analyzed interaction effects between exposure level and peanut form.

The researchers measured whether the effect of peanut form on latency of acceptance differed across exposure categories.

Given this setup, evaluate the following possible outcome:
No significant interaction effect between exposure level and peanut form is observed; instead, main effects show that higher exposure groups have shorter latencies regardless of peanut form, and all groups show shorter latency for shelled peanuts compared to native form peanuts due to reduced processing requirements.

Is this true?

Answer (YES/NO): NO